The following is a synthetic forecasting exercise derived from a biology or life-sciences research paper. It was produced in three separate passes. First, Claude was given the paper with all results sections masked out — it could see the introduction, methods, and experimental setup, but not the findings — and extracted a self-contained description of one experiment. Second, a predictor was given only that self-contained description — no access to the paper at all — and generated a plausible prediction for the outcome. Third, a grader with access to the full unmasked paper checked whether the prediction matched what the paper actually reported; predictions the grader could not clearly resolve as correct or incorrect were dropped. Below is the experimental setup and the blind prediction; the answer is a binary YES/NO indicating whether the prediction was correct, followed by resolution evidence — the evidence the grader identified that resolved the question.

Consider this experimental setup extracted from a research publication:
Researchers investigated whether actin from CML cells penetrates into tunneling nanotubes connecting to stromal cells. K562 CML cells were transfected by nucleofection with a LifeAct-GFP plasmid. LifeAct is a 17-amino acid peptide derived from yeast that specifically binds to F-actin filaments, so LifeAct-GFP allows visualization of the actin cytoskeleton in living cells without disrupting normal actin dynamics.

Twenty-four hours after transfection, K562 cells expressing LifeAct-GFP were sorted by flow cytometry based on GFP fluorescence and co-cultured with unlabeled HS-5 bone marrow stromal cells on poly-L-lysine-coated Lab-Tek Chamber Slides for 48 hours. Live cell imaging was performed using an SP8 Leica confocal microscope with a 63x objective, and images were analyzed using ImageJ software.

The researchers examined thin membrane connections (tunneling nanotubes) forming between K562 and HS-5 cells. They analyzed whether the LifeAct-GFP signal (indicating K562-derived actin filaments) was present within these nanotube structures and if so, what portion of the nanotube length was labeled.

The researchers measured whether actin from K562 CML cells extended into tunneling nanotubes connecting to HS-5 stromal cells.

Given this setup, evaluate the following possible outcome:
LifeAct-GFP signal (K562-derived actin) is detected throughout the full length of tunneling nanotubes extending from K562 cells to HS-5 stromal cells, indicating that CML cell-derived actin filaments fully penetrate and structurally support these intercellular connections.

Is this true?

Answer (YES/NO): NO